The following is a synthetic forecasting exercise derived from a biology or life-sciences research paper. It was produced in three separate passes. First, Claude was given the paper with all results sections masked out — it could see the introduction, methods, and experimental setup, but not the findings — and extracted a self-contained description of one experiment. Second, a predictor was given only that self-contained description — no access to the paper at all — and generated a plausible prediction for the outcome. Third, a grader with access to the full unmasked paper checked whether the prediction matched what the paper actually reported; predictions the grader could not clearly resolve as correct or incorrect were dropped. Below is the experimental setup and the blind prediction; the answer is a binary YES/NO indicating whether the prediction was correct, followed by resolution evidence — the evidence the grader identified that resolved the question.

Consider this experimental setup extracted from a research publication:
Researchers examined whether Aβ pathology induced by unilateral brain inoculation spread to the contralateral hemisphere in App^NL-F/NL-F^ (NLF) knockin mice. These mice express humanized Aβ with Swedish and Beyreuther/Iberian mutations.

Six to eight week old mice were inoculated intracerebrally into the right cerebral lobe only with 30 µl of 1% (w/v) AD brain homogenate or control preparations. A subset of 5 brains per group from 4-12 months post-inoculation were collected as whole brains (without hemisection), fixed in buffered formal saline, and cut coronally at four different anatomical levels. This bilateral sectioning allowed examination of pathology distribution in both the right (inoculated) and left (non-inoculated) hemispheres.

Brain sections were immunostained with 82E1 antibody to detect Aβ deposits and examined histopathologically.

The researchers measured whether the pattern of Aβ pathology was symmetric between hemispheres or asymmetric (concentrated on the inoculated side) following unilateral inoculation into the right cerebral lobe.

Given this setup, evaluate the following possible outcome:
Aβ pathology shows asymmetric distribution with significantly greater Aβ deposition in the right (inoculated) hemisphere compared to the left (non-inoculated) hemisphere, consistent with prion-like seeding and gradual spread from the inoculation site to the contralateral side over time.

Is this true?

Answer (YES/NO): NO